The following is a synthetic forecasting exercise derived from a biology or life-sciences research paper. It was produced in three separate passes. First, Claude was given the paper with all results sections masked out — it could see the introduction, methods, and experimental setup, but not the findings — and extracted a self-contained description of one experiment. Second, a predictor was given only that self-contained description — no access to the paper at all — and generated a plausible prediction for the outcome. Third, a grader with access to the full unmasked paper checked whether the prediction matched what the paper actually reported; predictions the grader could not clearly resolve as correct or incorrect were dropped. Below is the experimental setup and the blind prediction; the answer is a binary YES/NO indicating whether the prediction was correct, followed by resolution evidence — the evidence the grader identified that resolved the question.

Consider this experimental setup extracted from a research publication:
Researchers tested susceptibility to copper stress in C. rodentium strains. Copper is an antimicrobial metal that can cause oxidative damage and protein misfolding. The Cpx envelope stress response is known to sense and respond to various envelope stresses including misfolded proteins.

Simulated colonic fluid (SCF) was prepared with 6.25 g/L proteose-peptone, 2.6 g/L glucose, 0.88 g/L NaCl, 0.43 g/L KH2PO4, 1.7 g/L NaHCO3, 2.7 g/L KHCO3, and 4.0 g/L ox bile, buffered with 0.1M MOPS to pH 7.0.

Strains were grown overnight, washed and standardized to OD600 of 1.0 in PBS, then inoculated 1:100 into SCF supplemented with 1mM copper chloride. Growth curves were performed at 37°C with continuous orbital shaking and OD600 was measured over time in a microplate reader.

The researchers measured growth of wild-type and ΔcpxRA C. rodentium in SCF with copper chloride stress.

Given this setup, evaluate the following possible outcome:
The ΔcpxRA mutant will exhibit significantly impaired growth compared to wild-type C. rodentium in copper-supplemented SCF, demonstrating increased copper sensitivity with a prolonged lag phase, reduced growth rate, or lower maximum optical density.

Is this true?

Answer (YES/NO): YES